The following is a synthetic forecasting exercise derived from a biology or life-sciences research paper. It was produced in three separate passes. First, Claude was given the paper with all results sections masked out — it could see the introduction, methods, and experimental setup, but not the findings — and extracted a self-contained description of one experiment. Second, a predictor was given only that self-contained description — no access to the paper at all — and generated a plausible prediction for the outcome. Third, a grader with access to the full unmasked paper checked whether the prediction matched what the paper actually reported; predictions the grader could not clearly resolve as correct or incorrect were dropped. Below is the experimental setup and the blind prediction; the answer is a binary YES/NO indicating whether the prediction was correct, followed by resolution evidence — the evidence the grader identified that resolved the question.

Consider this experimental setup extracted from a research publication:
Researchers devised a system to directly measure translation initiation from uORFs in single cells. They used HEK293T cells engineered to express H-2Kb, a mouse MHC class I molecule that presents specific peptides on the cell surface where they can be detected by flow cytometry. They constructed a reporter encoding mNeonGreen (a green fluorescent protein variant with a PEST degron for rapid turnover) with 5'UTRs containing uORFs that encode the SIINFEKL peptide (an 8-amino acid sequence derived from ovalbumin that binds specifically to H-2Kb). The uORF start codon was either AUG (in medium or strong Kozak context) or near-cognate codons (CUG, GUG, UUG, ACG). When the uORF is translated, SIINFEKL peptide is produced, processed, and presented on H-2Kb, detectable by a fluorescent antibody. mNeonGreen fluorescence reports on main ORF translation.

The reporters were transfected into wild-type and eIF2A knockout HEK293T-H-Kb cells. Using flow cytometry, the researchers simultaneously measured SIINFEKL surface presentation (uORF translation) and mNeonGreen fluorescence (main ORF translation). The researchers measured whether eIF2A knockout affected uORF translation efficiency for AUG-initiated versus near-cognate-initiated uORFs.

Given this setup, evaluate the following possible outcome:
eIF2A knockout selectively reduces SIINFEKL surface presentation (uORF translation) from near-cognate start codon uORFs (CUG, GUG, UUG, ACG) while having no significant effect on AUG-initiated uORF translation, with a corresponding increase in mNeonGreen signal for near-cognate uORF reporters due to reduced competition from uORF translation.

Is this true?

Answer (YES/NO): NO